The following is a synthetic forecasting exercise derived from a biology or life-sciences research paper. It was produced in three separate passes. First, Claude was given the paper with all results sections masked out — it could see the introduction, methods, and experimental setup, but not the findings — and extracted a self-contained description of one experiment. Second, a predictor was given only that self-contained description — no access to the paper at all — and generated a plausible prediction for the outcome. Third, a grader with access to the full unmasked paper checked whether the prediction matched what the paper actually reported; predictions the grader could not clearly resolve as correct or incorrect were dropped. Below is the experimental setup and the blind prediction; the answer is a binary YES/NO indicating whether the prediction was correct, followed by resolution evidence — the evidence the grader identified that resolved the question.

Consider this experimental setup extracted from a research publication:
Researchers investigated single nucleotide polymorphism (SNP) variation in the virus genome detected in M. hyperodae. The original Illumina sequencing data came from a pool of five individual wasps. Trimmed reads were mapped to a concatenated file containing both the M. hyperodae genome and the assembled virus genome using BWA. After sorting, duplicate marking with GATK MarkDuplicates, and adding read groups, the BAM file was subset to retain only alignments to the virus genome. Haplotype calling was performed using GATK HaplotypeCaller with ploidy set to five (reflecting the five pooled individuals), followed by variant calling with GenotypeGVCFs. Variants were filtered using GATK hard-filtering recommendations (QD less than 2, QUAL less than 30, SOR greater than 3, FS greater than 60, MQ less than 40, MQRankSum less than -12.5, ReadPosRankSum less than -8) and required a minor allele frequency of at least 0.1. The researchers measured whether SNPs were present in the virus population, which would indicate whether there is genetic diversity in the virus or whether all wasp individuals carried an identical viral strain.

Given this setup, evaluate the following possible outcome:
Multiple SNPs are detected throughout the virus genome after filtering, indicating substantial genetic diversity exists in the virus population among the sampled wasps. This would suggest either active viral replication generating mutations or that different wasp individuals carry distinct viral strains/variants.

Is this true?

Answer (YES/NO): YES